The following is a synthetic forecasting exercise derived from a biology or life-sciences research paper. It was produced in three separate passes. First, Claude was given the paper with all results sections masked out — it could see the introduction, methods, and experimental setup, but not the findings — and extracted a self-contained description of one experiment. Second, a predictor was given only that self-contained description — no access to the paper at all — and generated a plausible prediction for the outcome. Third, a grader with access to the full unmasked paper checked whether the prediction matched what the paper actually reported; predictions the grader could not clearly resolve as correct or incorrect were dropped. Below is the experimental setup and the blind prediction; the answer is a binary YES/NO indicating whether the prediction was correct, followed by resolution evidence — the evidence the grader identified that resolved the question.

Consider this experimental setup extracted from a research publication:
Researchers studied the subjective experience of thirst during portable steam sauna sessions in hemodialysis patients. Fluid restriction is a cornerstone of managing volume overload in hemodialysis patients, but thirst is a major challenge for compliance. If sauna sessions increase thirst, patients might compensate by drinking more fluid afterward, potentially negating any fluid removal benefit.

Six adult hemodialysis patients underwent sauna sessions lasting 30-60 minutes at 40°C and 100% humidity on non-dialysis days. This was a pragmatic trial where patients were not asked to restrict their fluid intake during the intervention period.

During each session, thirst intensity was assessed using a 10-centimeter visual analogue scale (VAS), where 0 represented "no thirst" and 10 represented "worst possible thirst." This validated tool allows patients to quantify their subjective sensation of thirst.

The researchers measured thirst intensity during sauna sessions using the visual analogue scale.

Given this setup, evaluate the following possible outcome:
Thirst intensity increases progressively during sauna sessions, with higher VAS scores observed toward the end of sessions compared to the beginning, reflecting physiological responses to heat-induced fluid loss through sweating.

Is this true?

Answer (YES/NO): NO